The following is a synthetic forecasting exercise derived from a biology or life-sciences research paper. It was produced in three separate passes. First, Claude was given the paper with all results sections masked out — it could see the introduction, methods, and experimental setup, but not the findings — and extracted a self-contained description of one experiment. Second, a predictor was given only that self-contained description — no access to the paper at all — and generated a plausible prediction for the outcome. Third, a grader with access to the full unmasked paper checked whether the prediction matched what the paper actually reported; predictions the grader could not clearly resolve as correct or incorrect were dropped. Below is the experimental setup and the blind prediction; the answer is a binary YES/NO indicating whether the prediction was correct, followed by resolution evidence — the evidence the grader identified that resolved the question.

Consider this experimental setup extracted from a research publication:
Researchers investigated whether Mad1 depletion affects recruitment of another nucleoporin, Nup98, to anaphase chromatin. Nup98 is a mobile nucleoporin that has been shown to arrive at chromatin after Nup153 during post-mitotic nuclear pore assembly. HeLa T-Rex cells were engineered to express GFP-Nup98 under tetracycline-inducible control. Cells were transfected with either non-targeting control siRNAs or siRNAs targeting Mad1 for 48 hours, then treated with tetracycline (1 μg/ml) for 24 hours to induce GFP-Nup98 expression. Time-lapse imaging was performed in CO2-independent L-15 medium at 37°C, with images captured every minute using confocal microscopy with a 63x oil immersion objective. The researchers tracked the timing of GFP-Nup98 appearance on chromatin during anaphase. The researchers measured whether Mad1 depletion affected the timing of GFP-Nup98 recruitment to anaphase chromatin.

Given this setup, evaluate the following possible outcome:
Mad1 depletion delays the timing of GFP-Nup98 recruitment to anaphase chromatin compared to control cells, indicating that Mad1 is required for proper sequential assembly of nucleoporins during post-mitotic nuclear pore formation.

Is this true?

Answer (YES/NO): NO